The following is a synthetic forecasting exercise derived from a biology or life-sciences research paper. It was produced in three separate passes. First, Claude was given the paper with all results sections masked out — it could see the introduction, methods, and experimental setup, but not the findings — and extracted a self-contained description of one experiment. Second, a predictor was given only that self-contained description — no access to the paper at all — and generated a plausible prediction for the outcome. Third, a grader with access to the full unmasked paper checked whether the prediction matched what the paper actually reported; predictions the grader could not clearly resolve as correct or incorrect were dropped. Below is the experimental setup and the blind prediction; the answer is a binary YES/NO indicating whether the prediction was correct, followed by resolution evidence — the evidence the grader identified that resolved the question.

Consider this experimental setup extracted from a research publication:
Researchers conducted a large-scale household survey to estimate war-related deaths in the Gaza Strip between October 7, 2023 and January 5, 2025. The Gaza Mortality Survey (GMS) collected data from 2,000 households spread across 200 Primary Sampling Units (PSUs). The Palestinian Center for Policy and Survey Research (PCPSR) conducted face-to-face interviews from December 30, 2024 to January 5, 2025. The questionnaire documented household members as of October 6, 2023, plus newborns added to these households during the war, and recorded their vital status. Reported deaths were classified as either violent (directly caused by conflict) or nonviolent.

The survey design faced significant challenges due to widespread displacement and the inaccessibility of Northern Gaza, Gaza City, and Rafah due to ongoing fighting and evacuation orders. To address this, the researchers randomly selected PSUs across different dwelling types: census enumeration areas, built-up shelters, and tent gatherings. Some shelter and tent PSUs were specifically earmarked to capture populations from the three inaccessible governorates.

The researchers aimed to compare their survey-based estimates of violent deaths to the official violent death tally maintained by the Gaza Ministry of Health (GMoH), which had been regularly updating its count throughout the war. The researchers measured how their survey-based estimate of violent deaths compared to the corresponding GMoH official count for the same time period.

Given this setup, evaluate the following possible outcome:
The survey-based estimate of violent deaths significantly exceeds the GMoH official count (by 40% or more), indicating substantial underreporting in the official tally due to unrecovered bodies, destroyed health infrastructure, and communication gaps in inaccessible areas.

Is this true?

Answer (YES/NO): YES